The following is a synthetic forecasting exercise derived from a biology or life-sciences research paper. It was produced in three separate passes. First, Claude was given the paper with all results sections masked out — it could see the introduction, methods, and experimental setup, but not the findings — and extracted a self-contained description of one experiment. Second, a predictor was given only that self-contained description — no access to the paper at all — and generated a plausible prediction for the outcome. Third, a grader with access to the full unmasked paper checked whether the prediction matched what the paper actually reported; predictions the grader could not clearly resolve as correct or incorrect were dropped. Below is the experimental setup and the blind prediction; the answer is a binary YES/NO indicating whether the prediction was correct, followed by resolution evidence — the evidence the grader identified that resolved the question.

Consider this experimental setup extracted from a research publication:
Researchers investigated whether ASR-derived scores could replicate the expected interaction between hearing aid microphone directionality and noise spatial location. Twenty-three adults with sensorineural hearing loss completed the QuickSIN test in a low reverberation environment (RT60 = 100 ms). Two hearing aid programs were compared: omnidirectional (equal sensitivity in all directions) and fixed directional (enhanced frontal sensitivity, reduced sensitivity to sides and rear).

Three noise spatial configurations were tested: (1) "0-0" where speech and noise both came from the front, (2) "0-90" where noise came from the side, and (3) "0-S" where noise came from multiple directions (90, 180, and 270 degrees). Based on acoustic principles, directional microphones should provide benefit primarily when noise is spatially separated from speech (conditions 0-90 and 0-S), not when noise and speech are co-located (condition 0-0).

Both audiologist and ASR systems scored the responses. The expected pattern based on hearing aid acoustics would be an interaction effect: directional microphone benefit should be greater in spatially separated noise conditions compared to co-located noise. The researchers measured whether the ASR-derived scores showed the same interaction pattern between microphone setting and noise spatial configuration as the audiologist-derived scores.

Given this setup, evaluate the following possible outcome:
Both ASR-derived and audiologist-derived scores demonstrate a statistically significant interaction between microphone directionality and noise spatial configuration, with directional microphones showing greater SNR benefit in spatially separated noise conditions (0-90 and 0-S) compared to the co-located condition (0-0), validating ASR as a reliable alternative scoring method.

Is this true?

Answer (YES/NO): NO